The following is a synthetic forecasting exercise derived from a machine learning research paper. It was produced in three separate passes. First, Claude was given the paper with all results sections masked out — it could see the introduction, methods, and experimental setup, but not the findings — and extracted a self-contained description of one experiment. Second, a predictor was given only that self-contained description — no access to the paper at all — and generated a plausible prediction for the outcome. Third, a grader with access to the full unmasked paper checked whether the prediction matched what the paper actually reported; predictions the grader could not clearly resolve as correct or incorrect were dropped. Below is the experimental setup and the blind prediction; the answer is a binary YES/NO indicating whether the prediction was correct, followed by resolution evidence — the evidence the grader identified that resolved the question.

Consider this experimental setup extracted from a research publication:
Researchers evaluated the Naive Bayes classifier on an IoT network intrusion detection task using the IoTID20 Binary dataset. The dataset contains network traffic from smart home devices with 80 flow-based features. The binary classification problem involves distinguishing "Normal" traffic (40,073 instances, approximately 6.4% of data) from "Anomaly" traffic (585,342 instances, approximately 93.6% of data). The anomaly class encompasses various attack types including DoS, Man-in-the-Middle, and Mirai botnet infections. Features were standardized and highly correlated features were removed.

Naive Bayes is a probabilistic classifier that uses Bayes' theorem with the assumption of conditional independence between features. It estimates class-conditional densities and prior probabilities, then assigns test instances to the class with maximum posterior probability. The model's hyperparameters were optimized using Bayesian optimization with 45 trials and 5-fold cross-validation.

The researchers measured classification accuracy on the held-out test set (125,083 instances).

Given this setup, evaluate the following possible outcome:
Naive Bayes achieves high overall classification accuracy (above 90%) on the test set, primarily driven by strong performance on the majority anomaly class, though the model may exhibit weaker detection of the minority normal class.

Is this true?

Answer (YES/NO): NO